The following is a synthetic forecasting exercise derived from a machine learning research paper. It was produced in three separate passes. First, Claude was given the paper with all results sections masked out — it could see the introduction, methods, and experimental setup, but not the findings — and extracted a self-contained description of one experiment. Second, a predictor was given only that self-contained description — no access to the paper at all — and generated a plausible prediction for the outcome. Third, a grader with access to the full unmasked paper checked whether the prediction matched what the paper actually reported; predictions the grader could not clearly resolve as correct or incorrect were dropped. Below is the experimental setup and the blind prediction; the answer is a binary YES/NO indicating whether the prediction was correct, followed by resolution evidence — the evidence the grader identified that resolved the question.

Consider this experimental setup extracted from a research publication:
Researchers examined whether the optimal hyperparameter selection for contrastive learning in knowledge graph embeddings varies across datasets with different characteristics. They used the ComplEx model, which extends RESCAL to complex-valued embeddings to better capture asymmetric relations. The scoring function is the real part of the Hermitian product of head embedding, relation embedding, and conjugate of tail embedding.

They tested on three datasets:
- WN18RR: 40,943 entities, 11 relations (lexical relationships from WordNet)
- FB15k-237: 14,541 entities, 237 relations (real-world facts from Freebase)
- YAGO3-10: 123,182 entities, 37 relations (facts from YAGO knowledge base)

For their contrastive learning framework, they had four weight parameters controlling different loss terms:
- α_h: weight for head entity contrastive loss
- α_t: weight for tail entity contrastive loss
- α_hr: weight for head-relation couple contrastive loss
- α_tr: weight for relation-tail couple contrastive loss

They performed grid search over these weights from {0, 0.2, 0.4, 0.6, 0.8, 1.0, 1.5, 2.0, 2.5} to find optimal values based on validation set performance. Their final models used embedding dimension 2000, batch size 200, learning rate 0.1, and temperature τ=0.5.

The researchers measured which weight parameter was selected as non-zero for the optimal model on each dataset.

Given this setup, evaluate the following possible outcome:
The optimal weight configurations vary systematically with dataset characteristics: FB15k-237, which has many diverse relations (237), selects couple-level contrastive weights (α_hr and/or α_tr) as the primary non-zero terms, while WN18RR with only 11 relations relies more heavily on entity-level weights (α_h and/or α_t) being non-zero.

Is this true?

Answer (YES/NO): NO